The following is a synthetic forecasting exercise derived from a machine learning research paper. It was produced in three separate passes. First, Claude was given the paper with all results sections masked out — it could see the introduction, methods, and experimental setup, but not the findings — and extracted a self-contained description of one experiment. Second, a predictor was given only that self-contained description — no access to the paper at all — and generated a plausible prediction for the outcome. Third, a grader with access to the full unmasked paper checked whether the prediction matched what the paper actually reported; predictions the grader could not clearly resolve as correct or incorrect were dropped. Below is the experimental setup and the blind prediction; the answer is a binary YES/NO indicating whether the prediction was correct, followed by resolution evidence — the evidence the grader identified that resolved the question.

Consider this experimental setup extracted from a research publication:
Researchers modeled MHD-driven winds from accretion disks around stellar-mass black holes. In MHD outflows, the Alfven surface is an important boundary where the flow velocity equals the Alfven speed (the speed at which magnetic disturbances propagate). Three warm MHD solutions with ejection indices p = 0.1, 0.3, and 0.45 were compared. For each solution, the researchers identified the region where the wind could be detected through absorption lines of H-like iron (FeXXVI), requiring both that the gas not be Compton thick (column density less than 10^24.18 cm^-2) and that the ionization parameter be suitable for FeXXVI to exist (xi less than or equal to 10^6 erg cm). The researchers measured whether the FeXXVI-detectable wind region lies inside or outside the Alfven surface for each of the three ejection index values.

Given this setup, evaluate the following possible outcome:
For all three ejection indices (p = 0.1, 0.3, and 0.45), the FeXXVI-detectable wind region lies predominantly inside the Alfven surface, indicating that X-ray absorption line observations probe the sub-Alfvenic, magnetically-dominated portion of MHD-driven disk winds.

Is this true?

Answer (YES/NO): NO